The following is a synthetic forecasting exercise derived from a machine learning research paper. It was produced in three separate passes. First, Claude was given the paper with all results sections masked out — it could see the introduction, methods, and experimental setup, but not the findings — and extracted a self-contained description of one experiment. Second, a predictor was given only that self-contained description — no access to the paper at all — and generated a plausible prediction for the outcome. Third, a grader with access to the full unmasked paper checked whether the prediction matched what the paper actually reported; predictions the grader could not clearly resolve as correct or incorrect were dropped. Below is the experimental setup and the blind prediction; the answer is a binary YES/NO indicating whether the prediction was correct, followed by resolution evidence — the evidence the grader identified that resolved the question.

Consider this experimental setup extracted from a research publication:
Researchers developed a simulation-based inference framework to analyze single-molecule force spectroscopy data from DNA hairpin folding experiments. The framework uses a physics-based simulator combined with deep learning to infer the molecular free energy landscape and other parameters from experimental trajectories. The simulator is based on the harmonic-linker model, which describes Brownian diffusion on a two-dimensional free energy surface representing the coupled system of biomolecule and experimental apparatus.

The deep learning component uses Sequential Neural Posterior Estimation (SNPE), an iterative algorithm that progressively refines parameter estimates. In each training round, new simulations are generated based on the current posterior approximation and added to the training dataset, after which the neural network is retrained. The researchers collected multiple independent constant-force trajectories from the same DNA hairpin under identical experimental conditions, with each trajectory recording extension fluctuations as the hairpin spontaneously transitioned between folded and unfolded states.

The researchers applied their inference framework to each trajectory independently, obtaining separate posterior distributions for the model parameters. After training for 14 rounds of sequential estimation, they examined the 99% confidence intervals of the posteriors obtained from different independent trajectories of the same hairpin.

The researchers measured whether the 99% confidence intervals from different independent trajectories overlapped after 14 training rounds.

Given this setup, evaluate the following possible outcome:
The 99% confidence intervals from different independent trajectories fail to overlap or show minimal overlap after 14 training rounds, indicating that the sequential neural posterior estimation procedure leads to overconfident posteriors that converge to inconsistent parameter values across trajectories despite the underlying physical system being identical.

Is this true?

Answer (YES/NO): NO